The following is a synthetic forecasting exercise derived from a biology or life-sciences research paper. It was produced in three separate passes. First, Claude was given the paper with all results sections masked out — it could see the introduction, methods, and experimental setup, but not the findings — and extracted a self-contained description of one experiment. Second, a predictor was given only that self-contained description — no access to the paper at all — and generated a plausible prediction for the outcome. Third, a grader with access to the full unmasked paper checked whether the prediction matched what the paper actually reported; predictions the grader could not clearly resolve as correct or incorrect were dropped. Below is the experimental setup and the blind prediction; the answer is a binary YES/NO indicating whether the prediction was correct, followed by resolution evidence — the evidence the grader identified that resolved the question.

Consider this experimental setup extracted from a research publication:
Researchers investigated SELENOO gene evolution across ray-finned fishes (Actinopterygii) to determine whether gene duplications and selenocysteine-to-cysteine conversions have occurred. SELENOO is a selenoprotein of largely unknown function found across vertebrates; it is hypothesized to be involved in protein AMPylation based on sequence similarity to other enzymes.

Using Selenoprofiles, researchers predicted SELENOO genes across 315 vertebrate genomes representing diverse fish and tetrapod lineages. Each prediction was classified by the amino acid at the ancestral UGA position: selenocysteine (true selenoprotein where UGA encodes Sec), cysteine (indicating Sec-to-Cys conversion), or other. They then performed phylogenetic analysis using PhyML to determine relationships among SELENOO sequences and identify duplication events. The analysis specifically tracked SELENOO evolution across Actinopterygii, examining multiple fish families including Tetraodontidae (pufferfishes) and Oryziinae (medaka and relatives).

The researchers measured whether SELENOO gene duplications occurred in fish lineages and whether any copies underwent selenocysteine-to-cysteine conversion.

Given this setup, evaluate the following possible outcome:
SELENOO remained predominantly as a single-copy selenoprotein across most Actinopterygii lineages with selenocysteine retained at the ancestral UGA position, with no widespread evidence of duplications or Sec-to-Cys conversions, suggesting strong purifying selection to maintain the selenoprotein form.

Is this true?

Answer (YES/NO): NO